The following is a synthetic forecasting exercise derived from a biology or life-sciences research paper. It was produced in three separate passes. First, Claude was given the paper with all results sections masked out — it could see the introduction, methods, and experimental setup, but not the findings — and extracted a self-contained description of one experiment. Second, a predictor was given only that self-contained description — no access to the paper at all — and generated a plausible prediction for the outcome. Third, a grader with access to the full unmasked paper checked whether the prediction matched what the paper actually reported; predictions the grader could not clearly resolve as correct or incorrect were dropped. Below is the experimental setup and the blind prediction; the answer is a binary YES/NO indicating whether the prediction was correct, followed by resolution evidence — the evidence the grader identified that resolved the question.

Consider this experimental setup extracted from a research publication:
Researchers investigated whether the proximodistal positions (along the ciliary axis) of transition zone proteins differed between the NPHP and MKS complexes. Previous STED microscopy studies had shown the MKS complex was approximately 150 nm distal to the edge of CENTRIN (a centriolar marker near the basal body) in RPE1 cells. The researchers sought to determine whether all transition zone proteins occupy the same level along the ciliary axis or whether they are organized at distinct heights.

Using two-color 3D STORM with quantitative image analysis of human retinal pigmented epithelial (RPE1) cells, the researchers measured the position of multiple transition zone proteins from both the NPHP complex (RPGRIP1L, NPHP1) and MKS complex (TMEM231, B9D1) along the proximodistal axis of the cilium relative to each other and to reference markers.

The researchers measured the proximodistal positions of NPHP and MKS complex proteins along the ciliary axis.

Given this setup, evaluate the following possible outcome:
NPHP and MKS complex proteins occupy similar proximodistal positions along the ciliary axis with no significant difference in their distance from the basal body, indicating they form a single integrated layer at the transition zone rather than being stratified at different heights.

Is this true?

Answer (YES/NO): YES